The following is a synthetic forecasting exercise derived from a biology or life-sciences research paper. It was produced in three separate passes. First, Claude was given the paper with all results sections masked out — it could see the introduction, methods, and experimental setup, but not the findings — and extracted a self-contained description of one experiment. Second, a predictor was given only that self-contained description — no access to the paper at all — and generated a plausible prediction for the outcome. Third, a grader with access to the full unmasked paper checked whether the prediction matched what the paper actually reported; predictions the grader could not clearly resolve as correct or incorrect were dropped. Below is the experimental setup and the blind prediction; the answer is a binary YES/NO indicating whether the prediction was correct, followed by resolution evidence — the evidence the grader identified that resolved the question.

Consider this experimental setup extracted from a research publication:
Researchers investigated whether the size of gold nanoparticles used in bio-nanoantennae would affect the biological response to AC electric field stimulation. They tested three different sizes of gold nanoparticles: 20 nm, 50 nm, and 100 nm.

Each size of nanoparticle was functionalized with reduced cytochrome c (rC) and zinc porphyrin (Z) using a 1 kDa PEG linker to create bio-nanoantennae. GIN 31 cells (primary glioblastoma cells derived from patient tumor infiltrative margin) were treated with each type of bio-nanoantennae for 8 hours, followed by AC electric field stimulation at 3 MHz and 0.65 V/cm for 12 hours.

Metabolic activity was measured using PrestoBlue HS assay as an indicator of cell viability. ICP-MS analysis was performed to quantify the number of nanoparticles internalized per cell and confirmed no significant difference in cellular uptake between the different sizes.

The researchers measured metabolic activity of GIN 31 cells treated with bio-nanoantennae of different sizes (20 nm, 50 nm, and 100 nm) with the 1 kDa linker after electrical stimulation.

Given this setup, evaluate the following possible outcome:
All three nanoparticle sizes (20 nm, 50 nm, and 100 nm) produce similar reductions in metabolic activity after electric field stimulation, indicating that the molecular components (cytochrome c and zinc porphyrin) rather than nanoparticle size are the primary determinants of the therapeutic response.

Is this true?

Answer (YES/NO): NO